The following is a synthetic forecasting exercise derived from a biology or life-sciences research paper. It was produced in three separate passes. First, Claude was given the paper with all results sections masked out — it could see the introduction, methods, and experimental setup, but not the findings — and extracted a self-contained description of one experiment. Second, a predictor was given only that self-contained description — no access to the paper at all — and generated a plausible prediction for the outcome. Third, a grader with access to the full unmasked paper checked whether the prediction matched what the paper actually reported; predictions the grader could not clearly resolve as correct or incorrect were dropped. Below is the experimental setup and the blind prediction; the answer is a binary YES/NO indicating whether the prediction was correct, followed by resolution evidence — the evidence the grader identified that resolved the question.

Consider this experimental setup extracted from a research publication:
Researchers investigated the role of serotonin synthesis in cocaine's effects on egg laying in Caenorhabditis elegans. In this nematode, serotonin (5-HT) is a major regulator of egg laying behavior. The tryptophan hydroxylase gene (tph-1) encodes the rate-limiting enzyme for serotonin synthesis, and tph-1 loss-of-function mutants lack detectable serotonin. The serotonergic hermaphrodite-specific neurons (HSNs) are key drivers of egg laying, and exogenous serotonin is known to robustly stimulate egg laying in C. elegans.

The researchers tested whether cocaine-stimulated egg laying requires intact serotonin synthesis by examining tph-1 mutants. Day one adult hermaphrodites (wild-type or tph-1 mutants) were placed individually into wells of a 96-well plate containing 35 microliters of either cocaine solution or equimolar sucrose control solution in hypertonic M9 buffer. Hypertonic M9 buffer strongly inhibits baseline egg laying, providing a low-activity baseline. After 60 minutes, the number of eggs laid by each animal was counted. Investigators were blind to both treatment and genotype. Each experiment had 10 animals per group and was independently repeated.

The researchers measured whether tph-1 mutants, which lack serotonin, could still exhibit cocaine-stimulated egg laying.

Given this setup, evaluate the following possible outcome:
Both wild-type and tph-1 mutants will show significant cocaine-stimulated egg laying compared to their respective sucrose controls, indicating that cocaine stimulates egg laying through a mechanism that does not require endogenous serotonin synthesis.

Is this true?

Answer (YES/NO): YES